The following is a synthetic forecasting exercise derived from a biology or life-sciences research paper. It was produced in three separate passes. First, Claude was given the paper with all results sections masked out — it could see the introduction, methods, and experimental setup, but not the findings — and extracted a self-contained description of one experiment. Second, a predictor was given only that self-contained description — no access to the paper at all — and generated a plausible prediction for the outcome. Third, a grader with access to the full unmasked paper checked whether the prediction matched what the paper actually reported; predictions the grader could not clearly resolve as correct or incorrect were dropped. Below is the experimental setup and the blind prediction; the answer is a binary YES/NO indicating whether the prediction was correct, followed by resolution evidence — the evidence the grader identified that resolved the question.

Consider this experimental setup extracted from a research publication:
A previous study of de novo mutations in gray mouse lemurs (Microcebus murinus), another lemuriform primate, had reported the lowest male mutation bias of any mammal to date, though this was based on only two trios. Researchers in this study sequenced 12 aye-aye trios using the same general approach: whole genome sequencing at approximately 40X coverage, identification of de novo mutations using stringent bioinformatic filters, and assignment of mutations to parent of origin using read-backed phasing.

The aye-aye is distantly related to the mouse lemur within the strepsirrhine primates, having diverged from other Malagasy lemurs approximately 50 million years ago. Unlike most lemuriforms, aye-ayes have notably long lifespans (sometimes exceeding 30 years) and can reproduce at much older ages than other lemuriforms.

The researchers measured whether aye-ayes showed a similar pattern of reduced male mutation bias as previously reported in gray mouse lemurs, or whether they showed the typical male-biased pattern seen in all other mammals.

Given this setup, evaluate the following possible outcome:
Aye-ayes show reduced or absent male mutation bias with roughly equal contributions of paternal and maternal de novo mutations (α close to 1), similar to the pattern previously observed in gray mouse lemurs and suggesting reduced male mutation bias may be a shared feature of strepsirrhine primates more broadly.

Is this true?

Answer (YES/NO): NO